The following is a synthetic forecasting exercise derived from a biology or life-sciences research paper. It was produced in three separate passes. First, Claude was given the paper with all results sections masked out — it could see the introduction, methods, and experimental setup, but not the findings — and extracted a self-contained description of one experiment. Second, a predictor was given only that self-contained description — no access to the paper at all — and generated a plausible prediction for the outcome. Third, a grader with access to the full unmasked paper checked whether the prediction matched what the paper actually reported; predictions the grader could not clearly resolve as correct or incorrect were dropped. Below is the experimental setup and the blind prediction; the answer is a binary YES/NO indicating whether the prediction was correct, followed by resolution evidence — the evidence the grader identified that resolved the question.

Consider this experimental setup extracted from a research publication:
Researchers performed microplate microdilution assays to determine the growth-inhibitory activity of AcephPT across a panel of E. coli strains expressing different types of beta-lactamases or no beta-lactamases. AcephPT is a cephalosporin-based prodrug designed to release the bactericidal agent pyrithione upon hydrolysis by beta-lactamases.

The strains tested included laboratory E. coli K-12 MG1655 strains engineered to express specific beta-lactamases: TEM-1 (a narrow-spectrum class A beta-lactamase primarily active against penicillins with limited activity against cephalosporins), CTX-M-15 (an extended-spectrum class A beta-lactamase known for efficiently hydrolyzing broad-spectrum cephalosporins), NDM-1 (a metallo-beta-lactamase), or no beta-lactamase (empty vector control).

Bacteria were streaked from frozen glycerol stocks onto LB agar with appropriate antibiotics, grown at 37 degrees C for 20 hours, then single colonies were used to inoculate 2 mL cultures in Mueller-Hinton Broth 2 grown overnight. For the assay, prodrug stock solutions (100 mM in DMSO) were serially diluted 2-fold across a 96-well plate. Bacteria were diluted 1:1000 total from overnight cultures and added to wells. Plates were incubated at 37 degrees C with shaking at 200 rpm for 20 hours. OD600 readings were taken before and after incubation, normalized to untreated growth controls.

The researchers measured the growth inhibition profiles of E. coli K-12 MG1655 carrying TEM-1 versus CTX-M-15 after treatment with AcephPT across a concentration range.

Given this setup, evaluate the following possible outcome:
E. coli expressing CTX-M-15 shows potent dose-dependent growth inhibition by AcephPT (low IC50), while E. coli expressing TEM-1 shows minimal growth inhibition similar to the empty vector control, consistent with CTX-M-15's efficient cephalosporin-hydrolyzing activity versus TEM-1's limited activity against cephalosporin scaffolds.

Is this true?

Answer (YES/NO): YES